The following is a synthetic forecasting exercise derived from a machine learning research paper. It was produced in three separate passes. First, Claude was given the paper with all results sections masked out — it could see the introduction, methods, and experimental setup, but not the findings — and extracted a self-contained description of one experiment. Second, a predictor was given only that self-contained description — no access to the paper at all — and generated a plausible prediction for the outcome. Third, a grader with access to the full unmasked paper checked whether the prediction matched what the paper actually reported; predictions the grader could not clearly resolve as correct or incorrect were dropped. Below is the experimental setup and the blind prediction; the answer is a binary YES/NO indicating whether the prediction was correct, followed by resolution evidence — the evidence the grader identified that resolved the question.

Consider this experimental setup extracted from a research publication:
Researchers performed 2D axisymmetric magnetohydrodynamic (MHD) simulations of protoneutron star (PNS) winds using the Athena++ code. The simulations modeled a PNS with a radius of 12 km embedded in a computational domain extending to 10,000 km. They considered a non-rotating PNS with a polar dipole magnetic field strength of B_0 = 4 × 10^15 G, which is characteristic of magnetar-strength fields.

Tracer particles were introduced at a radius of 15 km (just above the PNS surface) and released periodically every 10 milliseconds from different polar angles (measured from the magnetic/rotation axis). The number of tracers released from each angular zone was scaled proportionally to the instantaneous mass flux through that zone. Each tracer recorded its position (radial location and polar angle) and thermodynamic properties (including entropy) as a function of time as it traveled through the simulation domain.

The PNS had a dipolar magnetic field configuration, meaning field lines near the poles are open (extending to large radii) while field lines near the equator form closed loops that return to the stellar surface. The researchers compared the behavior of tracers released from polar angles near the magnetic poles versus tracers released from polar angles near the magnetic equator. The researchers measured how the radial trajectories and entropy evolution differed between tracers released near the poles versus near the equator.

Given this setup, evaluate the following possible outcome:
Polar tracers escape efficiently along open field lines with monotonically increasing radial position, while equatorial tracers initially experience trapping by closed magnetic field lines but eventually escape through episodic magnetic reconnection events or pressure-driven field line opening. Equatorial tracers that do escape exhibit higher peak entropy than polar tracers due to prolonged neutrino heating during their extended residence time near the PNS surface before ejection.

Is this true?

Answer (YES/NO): YES